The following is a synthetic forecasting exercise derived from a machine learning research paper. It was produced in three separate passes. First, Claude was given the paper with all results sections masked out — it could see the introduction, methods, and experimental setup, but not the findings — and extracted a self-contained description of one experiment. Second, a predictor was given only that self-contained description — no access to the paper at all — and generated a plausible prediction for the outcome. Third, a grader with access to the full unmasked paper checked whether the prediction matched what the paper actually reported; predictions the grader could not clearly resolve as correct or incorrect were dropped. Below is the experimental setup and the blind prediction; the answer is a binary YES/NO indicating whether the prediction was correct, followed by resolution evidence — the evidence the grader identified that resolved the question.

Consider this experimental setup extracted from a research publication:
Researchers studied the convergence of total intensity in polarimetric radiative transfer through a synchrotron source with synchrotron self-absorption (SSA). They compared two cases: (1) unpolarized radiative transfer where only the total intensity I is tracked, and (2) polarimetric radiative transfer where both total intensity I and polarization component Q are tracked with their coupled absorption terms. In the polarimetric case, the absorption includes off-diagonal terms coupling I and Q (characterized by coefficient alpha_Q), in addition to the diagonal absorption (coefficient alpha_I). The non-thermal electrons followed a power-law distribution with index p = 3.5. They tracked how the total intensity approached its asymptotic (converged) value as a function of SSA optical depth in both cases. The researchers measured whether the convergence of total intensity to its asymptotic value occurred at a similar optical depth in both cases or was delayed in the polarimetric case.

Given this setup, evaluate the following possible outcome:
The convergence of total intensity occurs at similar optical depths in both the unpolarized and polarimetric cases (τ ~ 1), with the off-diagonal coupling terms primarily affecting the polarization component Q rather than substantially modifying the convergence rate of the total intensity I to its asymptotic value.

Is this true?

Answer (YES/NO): NO